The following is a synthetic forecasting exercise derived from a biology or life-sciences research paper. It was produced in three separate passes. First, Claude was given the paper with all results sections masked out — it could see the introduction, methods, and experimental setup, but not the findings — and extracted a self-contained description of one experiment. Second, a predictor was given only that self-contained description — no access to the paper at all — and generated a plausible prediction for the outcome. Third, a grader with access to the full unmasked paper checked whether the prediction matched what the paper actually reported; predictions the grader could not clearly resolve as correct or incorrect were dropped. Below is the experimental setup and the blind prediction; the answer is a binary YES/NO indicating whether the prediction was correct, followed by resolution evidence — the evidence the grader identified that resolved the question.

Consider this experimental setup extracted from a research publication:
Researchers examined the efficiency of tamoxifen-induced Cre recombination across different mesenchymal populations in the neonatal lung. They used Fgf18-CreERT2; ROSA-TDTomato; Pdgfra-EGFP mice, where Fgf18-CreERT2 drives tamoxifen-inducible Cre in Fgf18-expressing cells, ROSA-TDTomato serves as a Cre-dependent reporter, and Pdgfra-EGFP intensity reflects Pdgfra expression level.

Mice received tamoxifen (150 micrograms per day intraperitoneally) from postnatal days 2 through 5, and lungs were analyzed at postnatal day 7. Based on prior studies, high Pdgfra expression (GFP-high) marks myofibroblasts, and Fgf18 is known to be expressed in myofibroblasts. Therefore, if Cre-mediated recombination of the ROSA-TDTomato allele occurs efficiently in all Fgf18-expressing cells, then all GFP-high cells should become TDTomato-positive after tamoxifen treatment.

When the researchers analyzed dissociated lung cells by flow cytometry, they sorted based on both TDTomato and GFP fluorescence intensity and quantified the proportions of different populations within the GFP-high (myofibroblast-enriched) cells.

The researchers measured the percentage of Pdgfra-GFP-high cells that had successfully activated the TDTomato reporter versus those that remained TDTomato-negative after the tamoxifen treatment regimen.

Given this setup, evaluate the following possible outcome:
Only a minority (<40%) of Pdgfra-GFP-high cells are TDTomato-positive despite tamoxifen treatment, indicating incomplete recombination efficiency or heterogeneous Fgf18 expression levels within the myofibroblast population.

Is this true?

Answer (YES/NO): YES